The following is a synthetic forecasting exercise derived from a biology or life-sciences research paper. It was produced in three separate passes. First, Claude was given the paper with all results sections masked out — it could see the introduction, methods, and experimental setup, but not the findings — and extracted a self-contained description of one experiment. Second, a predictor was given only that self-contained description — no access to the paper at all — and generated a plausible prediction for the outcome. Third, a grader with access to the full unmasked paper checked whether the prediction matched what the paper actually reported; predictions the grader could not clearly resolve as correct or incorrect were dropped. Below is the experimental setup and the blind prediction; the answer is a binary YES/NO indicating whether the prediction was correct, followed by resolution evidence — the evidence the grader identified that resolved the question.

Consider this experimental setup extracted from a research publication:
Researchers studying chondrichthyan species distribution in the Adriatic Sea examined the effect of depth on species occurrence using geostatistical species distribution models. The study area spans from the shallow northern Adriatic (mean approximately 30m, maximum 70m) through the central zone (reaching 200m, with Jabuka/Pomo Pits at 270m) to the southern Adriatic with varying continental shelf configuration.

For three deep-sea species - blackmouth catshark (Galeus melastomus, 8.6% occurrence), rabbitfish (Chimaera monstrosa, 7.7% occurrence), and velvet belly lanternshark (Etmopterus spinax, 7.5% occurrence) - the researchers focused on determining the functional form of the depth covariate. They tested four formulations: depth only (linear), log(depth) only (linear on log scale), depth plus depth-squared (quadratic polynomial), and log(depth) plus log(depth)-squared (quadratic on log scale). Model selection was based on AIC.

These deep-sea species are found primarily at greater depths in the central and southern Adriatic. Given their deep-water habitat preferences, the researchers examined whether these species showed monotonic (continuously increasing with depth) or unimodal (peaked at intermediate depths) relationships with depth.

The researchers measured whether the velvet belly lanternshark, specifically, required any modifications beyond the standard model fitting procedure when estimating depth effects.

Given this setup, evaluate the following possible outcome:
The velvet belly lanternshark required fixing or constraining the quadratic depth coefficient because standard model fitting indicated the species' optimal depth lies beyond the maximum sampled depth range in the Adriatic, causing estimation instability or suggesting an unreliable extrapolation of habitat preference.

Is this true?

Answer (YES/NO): NO